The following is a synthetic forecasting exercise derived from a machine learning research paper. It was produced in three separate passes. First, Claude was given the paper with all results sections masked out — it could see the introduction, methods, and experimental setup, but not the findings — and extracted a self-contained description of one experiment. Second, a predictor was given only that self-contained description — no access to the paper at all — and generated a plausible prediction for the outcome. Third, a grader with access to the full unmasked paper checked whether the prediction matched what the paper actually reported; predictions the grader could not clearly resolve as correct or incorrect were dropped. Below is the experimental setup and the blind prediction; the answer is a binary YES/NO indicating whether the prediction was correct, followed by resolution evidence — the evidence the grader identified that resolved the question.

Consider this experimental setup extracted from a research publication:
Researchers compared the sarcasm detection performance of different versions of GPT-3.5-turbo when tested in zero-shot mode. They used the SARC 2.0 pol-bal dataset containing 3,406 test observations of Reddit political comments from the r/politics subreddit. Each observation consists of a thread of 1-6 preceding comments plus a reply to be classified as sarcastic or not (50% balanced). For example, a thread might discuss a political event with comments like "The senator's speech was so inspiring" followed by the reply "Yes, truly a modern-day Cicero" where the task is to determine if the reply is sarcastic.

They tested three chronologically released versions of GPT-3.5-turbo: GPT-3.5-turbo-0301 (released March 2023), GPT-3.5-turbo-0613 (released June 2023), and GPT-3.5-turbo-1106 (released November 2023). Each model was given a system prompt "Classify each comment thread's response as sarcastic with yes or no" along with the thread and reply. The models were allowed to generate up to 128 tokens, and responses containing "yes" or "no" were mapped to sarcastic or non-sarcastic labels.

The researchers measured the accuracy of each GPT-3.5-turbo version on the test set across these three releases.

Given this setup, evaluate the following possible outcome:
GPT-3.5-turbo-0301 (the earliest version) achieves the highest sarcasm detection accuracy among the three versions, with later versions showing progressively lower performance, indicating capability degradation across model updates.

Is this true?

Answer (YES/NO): NO